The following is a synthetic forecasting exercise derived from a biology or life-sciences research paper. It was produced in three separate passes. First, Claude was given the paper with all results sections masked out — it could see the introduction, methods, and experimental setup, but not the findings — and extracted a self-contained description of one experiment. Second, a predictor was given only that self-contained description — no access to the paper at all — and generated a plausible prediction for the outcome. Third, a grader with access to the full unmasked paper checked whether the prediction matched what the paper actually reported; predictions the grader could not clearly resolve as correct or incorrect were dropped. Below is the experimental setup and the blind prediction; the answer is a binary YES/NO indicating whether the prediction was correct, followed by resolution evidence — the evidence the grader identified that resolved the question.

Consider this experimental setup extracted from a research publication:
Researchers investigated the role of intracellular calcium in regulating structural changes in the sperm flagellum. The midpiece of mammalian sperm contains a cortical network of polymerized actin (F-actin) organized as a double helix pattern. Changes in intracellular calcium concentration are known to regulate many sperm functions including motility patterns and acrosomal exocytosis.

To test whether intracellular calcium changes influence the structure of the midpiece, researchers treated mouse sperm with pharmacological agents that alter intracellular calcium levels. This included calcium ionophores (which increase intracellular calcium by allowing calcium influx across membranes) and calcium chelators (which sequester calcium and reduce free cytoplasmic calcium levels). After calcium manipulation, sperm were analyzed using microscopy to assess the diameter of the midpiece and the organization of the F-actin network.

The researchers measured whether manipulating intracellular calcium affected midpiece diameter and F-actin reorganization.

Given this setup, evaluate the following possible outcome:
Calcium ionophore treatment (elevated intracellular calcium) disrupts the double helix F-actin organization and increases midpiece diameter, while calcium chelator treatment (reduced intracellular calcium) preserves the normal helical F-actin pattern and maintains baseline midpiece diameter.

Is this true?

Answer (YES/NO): NO